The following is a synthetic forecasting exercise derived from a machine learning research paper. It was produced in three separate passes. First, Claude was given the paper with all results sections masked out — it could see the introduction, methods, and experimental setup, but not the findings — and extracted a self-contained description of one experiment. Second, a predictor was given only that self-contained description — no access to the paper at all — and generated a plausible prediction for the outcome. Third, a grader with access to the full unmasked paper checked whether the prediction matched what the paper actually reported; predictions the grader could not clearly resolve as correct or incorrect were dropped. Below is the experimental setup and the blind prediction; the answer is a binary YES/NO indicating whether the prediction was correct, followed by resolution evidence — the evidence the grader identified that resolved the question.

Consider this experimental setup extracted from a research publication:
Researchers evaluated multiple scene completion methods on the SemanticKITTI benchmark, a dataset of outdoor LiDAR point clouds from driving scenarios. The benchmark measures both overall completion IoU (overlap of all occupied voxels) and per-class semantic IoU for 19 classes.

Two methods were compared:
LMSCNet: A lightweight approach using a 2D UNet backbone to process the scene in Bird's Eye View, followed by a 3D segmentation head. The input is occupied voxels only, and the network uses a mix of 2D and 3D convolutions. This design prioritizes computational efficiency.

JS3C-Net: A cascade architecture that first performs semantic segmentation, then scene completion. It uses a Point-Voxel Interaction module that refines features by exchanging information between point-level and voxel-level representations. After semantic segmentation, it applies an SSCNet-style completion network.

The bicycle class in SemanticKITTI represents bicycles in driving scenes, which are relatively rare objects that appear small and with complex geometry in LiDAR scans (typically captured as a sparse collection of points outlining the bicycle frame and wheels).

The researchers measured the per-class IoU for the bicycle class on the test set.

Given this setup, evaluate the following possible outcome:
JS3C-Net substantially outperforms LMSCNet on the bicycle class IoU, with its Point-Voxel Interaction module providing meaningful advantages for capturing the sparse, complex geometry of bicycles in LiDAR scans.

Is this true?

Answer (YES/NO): YES